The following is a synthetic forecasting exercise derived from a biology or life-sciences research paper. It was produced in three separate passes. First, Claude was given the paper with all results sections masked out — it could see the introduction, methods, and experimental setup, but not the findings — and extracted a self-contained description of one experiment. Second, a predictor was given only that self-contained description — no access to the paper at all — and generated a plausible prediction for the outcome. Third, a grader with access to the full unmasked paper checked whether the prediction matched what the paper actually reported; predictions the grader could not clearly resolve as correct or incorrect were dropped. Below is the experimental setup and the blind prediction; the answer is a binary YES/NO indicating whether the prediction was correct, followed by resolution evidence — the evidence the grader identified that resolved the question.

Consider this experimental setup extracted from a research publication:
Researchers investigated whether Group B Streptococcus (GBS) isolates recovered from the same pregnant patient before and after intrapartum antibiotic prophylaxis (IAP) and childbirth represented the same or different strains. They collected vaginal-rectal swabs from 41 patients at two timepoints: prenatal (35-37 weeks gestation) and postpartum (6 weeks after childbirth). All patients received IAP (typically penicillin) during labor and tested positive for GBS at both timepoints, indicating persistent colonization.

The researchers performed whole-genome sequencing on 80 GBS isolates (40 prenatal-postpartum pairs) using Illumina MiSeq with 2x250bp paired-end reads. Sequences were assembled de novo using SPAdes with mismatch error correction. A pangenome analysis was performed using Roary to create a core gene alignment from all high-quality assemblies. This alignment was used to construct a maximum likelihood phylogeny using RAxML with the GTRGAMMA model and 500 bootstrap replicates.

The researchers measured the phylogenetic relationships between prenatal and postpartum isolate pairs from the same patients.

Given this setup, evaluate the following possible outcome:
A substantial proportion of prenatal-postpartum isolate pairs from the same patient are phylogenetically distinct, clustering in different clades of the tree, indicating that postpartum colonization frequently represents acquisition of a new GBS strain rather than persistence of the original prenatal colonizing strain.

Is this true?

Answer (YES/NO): NO